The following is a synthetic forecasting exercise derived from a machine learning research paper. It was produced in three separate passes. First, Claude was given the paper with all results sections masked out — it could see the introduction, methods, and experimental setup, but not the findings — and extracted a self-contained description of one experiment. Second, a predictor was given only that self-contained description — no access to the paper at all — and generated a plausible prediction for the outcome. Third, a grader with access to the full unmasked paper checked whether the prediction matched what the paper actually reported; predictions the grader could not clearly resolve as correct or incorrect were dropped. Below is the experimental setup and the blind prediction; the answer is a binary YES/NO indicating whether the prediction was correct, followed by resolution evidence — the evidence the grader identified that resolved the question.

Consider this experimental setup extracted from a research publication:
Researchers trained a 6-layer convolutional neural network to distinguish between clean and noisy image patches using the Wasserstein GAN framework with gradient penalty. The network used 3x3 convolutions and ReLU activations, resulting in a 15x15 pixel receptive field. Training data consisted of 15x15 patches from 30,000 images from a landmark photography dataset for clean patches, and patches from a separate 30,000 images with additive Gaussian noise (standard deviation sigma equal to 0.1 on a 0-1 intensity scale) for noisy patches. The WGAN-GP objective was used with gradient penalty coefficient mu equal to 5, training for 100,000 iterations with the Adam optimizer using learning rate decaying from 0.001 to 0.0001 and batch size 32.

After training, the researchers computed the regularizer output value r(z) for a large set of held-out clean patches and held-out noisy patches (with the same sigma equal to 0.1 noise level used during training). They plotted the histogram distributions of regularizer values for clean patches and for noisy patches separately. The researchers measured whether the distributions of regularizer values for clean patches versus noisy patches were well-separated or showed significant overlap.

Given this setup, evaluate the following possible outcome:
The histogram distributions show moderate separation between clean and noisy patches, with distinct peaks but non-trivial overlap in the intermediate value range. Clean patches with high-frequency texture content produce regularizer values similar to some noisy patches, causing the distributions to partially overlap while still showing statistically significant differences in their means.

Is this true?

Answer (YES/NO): NO